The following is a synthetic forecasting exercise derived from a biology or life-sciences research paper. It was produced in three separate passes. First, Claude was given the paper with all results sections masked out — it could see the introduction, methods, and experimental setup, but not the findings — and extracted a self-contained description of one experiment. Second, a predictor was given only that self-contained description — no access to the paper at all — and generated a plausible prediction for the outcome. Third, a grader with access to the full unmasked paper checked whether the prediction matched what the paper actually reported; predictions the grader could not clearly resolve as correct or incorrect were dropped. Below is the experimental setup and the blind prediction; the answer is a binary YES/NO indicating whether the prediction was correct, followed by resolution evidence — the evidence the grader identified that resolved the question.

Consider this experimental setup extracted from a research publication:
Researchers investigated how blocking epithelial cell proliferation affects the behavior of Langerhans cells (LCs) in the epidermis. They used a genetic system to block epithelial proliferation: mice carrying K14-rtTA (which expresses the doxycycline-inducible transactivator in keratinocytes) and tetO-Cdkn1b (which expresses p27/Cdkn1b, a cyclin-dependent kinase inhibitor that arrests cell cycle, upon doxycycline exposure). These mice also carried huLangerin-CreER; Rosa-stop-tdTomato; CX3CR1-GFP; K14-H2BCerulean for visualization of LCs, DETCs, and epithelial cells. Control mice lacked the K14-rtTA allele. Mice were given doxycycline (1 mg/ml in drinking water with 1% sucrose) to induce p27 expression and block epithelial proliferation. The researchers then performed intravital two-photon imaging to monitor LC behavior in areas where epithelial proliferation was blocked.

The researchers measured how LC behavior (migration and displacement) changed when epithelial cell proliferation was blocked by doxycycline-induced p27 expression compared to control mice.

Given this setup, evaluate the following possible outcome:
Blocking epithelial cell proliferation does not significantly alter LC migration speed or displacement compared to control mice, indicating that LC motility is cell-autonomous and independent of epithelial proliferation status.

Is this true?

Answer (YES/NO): YES